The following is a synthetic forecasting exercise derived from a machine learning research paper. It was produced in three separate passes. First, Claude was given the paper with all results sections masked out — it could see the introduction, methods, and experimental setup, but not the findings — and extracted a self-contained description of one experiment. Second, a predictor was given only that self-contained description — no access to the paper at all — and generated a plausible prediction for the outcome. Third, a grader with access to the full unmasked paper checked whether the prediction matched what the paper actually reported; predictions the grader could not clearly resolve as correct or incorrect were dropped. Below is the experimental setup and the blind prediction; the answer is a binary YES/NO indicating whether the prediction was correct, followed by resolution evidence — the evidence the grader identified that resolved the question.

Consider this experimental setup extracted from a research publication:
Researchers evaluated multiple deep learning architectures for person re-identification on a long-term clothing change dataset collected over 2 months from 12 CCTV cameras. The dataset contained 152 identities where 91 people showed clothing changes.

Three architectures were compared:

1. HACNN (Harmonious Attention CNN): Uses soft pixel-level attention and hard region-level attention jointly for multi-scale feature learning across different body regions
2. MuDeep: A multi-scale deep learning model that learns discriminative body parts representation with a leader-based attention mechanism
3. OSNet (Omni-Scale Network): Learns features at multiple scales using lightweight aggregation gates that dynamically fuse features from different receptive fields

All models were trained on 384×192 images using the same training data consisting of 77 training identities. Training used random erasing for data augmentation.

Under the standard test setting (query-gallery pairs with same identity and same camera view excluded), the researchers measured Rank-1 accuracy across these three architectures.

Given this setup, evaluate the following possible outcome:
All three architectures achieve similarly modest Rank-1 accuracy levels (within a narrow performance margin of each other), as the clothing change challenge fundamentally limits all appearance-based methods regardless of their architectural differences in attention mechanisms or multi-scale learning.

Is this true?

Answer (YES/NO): NO